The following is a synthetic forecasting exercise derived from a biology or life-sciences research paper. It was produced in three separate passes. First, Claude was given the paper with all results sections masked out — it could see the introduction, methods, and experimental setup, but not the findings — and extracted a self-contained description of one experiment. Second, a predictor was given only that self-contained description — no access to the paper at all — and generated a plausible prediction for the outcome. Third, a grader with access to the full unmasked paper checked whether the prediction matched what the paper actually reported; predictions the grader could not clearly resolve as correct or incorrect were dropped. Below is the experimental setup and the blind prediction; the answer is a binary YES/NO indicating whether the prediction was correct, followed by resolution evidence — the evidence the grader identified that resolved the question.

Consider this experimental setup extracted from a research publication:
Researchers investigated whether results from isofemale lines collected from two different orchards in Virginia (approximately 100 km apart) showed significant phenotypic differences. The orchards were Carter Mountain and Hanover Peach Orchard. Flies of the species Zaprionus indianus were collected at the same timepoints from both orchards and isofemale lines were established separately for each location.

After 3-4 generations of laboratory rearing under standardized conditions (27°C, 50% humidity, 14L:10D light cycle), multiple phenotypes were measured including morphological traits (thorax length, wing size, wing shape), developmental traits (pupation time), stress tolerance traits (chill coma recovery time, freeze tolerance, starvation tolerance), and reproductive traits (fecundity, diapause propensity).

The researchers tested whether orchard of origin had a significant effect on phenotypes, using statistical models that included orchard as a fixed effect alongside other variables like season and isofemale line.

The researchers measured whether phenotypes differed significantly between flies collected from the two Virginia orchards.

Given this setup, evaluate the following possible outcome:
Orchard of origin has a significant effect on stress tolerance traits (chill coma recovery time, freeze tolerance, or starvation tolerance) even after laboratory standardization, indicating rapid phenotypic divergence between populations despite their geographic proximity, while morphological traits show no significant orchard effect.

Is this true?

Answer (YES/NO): NO